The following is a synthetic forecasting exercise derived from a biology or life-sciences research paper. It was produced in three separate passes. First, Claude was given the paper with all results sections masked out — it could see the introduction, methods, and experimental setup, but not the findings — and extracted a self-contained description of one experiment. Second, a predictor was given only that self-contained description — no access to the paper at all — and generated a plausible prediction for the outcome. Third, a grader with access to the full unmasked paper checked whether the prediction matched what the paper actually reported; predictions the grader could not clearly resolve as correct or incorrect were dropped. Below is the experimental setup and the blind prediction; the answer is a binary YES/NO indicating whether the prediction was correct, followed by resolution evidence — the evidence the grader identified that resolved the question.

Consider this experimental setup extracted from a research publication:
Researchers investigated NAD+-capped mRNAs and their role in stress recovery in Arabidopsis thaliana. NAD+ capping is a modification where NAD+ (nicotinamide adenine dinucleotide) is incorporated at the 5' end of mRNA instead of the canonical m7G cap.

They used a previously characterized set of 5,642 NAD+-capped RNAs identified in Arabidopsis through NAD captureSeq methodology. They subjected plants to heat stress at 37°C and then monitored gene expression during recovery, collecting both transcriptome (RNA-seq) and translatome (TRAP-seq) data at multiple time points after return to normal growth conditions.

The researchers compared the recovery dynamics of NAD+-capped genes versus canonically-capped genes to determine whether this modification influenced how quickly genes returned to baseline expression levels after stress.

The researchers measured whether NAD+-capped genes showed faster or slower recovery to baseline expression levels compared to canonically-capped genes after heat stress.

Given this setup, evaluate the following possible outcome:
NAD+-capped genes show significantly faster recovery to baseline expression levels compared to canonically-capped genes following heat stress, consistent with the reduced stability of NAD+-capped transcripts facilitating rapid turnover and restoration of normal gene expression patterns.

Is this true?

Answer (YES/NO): YES